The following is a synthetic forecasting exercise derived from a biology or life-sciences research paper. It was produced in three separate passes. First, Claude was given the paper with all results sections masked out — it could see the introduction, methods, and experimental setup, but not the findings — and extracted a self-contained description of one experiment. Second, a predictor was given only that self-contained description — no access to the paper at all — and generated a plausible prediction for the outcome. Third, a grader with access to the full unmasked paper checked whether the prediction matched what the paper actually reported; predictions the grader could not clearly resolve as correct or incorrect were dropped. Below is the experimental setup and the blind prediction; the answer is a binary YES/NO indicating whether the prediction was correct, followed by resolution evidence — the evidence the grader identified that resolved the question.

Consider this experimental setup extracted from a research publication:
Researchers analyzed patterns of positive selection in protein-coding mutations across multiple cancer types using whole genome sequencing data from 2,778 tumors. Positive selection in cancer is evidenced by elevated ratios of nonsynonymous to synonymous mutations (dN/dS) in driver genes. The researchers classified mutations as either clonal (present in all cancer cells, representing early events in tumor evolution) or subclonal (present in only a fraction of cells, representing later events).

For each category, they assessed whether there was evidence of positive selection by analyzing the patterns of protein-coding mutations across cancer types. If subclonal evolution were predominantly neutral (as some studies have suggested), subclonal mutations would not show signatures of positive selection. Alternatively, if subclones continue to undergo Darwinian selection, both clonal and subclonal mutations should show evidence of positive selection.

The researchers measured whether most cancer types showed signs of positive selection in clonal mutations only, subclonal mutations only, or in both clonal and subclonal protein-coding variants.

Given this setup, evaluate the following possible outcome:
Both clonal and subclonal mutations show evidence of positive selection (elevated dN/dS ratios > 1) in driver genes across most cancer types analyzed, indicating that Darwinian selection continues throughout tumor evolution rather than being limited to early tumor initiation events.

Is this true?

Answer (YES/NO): YES